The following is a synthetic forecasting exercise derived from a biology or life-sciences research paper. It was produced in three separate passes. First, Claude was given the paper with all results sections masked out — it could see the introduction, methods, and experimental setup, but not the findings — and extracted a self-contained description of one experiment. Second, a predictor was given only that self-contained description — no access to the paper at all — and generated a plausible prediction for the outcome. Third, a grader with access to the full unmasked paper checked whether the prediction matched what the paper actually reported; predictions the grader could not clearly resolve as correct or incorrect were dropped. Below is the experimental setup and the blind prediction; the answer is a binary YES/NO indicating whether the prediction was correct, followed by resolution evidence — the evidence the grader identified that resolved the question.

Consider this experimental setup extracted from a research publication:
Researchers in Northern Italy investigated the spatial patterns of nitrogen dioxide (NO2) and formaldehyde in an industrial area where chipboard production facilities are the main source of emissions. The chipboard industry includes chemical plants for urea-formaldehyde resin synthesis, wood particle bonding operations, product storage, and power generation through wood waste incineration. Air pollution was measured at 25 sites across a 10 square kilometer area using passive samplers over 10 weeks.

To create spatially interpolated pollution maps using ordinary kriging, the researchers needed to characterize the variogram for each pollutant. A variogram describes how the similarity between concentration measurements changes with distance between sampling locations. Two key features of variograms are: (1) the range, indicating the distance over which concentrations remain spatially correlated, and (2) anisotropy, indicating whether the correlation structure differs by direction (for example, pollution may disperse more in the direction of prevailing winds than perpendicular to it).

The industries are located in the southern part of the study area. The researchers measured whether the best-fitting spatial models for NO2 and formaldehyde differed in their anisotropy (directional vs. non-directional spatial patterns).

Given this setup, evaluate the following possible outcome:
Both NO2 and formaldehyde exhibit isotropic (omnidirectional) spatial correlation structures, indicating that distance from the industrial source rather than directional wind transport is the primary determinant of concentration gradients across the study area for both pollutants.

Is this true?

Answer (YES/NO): NO